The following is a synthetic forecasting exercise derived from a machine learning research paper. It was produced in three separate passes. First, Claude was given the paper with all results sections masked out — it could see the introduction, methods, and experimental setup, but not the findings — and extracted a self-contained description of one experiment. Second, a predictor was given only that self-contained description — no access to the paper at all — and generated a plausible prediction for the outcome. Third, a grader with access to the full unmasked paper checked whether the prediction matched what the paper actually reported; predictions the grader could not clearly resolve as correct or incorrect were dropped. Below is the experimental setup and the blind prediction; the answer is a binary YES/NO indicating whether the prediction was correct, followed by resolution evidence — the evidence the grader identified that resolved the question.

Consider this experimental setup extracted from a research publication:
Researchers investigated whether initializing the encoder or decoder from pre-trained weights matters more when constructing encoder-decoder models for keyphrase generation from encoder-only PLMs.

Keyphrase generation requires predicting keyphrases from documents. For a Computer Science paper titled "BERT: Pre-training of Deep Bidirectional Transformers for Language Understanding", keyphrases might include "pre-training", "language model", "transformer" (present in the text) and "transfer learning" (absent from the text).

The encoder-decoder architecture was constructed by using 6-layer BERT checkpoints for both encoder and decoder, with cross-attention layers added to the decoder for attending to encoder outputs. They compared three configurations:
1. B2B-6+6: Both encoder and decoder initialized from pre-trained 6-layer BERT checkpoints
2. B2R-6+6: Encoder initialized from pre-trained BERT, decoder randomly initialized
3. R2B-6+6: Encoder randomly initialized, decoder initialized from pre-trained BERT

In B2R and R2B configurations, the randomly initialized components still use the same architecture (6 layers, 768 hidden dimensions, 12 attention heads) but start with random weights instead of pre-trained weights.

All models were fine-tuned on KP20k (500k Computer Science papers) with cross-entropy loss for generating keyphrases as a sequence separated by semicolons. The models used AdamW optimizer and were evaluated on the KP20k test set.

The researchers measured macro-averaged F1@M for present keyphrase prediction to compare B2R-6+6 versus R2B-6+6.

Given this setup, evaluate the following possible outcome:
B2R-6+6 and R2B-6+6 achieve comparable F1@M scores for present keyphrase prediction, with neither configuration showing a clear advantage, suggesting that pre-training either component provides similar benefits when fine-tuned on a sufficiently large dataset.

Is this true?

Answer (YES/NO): NO